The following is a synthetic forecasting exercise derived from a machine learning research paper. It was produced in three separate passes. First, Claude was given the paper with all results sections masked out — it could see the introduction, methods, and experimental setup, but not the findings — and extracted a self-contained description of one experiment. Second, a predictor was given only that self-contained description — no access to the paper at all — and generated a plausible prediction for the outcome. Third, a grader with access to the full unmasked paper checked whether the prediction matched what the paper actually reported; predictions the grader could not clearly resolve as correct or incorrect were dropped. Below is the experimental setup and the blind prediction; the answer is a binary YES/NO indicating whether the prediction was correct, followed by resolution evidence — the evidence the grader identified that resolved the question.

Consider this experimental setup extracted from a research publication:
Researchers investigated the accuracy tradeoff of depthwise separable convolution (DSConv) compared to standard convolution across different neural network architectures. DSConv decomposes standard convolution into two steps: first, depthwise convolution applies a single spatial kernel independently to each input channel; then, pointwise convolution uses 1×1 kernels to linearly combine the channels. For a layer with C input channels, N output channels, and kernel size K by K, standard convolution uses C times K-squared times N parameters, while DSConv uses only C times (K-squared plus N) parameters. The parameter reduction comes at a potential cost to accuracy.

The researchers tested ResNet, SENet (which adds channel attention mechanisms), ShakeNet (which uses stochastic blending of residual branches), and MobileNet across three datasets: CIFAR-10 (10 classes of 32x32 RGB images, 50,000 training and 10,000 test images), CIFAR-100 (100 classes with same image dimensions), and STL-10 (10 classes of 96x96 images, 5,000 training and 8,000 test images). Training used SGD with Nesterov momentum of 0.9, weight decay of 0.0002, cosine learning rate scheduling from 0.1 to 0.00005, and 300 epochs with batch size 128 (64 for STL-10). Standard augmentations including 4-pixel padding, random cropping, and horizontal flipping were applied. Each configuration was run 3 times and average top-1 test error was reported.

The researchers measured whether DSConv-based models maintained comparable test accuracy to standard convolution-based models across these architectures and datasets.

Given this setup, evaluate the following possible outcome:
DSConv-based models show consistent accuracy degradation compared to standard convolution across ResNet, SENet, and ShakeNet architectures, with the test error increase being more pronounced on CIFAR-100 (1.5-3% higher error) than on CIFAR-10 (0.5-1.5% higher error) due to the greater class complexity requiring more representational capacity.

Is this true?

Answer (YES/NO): NO